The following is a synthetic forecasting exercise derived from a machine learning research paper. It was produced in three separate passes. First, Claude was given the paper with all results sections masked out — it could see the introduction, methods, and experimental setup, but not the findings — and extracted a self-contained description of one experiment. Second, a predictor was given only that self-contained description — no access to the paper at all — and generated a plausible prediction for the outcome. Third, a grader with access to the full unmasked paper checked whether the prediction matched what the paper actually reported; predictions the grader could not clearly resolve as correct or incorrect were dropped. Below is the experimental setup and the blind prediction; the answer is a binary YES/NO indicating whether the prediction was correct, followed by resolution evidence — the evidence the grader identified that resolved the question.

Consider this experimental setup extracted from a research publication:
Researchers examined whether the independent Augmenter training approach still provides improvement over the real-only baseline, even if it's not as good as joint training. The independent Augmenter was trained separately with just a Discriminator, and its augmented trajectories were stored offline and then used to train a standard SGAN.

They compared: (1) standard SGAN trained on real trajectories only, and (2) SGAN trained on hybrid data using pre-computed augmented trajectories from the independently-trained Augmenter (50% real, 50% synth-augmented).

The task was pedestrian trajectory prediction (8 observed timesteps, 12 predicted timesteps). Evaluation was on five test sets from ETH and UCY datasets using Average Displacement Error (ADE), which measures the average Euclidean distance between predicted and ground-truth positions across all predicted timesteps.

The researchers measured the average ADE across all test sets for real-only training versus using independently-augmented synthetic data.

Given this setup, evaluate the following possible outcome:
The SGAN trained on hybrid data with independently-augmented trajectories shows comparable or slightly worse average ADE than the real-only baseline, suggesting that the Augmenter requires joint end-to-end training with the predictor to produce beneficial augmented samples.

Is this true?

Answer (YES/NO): NO